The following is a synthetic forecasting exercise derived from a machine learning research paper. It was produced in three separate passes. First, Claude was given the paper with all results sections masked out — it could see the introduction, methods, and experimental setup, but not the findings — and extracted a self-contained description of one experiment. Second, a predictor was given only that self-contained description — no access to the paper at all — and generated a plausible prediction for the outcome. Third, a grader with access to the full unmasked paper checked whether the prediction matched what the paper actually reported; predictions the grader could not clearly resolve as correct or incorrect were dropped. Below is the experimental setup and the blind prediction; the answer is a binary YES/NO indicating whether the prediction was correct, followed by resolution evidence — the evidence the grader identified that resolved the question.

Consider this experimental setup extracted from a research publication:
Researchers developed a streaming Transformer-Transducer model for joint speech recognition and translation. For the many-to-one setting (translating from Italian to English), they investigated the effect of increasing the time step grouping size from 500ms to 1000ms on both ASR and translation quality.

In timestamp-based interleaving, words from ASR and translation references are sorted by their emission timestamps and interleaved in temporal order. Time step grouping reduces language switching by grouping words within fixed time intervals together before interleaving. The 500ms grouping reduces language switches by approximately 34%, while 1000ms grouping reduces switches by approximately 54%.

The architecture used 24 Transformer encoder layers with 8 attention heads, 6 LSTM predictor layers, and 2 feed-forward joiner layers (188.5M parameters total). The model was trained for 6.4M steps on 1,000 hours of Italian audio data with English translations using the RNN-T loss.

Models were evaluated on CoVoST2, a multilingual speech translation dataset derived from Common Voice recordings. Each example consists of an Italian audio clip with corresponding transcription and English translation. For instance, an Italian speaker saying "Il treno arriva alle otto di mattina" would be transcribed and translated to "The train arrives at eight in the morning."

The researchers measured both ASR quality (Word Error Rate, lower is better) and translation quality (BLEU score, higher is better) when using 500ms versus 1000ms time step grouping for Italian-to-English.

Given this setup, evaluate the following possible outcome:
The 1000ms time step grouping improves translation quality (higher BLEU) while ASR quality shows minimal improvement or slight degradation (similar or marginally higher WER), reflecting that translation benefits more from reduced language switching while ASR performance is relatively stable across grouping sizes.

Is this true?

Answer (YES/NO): NO